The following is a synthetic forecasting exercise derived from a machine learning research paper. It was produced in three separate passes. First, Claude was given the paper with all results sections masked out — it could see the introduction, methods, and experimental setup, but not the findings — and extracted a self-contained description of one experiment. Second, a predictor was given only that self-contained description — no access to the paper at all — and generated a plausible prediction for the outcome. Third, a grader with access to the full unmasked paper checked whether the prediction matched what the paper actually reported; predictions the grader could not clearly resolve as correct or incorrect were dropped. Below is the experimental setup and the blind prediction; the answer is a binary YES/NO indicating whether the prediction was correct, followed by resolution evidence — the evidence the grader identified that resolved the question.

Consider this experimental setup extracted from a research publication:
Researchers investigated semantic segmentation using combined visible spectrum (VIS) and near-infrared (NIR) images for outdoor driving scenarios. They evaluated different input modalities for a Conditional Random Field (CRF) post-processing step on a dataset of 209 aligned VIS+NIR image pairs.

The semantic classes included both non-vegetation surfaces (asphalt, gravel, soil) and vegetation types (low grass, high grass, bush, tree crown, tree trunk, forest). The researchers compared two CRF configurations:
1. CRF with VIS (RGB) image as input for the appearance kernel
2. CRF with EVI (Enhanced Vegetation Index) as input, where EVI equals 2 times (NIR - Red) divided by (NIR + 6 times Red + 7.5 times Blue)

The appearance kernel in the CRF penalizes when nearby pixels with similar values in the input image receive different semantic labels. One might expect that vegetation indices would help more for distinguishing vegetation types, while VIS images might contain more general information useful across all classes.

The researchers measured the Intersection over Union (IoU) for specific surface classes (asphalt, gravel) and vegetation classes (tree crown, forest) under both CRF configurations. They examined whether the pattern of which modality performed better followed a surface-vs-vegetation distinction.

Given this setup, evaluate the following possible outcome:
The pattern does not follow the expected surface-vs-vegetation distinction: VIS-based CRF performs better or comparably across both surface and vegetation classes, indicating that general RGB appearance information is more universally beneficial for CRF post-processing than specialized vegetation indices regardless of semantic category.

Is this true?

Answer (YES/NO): NO